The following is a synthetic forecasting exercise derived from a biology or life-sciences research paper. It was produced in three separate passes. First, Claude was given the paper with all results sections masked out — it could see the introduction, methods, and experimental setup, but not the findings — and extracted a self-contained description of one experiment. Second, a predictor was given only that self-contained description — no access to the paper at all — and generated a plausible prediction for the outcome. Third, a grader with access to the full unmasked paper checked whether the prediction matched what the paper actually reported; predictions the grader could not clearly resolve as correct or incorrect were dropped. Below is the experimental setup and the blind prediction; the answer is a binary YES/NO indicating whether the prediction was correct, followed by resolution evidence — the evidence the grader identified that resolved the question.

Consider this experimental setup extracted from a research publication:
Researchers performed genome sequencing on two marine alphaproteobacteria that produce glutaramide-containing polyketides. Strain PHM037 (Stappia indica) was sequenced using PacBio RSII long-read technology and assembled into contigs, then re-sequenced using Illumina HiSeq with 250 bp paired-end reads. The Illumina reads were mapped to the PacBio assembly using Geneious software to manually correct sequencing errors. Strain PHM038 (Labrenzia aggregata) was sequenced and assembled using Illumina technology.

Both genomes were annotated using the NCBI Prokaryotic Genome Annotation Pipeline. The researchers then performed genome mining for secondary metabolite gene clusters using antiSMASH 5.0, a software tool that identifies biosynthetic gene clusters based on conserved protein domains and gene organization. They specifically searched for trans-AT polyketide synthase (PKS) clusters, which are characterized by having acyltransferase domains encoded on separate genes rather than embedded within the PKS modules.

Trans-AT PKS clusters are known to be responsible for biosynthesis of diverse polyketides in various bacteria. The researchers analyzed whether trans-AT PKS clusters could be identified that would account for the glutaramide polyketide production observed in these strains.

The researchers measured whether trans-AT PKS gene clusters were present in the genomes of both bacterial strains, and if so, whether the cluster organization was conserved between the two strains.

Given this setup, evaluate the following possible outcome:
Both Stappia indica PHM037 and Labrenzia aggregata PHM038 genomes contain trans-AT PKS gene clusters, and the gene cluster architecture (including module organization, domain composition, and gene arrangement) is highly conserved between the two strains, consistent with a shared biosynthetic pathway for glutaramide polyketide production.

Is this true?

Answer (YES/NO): YES